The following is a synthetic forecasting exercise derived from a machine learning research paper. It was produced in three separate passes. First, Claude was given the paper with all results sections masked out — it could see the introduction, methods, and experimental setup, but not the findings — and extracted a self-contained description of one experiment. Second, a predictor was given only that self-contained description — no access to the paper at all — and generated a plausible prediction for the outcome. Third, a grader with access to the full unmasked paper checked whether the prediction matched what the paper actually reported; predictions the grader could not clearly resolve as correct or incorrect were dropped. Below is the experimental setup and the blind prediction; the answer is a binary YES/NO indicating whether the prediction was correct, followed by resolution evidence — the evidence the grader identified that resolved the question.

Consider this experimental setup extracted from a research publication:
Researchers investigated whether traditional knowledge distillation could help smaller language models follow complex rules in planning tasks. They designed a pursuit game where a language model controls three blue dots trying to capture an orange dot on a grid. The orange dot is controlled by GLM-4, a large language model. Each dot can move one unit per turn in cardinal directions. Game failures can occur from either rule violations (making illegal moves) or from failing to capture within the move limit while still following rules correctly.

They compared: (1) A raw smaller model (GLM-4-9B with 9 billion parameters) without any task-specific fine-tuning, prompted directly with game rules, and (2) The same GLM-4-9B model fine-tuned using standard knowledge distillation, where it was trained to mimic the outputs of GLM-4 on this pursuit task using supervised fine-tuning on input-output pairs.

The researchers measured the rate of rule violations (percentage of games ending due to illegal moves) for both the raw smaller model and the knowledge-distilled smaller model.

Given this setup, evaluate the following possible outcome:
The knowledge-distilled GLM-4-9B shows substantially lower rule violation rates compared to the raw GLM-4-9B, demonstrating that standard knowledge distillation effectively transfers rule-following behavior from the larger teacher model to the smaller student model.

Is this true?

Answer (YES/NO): YES